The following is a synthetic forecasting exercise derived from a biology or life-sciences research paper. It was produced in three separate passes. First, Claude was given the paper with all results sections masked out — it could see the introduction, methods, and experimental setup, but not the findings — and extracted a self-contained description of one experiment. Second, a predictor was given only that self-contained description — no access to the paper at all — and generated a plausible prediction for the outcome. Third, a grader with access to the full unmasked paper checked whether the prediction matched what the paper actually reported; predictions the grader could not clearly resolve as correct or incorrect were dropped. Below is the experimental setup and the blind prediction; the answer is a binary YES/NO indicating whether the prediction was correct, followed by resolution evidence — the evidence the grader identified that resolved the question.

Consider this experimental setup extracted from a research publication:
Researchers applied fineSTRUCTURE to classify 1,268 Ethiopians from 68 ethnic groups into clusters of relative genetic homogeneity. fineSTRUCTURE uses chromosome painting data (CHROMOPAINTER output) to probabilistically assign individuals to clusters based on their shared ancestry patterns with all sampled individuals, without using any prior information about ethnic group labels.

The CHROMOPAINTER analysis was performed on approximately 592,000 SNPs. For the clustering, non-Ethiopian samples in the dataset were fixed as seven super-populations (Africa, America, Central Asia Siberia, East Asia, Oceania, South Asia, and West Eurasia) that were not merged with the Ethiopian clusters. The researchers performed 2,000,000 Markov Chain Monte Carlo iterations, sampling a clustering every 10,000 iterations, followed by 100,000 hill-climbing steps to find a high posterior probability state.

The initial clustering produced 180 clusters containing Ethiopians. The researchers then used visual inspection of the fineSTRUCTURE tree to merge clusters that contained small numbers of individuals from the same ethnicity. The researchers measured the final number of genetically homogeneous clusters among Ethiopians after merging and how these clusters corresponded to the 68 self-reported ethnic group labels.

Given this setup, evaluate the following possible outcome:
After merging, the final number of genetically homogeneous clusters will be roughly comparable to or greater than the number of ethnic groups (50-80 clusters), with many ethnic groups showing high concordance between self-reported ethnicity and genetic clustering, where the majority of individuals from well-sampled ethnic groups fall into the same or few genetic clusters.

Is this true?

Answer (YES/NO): YES